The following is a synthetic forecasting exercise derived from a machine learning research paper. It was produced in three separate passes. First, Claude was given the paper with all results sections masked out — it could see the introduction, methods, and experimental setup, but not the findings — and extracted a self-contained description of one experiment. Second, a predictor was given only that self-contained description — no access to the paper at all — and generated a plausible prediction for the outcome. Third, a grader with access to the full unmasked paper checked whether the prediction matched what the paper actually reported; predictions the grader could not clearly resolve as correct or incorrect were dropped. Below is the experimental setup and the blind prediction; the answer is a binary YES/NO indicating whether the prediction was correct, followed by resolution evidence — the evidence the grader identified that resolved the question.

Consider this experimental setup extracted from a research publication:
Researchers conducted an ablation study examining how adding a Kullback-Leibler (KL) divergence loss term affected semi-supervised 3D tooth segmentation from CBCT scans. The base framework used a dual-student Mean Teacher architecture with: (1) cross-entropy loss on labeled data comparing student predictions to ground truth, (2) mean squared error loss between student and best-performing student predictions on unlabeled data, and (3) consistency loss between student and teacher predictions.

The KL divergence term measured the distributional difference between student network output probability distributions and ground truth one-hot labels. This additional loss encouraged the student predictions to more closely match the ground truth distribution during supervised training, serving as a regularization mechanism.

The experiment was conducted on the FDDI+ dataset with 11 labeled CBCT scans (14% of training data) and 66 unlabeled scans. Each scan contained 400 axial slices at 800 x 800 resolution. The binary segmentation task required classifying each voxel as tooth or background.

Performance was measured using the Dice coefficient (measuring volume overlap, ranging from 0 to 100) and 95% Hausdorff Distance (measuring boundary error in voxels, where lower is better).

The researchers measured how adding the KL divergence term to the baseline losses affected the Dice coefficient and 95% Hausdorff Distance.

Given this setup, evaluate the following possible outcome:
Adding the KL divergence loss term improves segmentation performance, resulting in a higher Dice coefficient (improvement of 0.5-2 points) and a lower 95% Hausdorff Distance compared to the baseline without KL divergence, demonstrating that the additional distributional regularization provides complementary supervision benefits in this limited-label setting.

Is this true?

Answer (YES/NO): YES